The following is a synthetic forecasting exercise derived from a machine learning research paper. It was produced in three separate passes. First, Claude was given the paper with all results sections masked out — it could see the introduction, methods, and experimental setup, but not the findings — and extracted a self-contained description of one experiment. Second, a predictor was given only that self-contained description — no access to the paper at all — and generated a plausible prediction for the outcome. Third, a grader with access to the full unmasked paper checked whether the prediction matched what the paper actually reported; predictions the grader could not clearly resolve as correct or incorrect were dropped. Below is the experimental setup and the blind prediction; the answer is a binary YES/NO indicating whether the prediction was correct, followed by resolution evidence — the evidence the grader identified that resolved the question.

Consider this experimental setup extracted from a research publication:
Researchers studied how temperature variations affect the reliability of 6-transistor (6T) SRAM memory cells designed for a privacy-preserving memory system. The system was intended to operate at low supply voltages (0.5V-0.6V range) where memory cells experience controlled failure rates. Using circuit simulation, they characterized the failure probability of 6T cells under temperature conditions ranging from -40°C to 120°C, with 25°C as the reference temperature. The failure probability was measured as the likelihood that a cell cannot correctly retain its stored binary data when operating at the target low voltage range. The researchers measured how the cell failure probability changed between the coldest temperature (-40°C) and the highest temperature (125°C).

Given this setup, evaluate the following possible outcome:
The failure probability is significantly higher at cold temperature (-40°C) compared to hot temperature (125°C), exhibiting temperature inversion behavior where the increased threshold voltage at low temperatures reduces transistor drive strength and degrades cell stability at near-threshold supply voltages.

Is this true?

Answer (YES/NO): NO